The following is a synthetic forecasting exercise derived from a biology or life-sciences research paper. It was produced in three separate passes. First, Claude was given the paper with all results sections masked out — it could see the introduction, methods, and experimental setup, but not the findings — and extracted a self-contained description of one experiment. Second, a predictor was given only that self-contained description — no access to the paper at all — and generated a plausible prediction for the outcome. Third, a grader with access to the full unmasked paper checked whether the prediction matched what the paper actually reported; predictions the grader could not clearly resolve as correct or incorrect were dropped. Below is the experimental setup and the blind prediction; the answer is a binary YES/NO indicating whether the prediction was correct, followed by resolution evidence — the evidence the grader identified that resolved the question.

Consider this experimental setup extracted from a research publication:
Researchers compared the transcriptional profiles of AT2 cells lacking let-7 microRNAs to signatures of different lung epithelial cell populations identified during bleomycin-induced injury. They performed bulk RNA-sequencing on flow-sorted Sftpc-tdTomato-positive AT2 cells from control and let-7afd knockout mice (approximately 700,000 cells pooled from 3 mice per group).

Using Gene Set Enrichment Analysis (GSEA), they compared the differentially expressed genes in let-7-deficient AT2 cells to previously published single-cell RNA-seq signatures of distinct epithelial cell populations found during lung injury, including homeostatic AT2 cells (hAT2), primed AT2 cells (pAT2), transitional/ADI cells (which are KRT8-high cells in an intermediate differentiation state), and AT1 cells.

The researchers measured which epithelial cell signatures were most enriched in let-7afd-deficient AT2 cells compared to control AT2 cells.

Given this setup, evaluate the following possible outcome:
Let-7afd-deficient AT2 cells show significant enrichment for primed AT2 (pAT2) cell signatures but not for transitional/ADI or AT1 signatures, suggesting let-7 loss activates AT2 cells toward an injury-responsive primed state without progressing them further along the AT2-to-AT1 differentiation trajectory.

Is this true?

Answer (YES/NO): NO